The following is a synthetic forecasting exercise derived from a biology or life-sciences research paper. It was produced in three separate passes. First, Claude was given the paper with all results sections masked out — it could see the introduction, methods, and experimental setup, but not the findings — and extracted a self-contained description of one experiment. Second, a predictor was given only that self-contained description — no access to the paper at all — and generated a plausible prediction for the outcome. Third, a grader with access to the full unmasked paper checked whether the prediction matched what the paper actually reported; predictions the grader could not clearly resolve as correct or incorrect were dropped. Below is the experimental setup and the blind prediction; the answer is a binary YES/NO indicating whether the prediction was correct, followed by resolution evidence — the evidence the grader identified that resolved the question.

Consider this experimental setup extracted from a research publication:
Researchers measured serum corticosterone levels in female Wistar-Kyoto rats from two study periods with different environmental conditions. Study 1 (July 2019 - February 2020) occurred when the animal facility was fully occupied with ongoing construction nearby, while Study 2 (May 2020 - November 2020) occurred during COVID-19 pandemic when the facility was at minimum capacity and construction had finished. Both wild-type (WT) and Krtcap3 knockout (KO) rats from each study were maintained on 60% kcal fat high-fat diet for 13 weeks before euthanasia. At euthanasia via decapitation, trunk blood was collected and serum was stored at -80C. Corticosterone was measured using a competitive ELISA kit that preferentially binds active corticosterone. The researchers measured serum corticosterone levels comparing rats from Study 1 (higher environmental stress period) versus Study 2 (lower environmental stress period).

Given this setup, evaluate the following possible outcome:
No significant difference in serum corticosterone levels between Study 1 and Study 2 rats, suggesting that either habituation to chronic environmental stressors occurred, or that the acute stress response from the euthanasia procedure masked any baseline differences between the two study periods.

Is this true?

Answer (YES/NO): YES